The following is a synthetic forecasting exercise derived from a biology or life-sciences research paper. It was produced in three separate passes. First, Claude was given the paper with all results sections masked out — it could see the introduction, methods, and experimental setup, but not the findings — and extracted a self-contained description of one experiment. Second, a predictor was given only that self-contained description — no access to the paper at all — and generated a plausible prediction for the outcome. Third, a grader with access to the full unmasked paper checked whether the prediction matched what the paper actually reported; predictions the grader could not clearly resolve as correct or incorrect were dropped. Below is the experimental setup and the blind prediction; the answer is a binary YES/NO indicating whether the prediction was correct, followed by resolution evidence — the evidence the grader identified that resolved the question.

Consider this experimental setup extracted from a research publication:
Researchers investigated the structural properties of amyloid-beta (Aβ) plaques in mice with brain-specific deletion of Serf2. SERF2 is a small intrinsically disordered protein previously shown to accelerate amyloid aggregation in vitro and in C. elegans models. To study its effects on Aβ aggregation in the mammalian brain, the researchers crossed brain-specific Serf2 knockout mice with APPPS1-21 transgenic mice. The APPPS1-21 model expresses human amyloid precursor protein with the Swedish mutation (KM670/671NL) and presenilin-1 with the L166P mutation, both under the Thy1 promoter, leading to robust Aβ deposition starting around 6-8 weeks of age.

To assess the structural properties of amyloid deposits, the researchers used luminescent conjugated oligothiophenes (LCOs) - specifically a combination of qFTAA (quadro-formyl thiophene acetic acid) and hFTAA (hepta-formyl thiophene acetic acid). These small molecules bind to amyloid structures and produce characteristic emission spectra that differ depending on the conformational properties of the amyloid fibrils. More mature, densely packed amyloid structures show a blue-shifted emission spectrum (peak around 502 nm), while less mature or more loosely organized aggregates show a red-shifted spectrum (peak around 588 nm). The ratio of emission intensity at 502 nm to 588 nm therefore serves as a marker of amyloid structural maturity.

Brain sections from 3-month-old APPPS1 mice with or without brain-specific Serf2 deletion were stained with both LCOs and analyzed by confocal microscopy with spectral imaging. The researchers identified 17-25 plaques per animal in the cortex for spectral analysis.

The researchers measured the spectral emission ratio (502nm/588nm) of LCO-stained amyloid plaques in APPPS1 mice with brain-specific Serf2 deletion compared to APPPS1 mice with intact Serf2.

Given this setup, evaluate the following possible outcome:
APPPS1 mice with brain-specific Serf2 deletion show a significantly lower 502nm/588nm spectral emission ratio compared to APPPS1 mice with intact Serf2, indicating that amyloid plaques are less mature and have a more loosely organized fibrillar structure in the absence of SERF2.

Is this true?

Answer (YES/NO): NO